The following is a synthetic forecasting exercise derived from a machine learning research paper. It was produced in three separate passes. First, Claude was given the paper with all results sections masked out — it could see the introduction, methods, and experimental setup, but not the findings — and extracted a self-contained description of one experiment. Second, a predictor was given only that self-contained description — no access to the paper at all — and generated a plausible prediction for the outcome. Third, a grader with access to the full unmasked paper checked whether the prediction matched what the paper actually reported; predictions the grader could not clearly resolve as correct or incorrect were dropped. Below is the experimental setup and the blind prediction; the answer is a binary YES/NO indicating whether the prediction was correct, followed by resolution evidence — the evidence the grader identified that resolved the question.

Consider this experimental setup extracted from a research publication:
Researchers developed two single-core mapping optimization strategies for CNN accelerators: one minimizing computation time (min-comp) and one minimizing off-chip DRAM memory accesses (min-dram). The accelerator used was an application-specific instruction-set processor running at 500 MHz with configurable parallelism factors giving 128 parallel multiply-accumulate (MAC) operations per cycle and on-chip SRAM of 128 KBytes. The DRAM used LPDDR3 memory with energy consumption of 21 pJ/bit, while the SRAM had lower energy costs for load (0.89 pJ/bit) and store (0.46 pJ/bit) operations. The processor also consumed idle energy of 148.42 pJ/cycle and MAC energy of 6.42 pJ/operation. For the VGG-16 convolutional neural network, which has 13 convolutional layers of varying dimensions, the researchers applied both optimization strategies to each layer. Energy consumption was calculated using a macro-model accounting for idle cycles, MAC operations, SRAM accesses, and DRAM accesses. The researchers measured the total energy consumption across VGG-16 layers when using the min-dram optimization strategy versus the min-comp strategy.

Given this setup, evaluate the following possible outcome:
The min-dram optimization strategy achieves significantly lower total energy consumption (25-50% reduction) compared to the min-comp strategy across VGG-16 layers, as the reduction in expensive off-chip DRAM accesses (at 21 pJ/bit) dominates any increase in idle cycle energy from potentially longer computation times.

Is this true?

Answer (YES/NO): NO